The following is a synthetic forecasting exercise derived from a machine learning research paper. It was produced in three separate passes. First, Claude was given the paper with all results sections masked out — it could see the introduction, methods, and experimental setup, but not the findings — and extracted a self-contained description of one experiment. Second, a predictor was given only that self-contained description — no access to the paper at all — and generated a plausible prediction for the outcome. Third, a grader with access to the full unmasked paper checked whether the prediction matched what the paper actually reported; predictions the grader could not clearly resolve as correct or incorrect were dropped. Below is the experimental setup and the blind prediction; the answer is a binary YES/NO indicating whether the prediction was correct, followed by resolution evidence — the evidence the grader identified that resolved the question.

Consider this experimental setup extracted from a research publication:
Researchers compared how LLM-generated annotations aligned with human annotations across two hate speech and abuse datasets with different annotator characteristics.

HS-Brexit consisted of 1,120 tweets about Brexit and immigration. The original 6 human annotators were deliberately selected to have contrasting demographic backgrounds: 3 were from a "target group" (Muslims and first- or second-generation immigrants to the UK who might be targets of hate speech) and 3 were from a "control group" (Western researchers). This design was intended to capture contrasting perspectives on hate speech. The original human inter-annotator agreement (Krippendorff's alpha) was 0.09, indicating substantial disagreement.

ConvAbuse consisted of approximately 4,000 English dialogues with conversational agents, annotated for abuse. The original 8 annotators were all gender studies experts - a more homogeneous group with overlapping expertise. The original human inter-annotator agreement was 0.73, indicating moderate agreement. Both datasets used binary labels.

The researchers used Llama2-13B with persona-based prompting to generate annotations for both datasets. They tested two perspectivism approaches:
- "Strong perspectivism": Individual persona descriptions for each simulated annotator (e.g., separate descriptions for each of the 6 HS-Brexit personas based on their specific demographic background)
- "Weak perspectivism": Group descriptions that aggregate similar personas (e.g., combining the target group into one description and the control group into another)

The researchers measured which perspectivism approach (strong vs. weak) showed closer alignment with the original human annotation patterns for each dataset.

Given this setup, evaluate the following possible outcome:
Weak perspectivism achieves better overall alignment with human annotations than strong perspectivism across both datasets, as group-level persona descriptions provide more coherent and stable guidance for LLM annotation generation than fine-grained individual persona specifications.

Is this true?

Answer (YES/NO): NO